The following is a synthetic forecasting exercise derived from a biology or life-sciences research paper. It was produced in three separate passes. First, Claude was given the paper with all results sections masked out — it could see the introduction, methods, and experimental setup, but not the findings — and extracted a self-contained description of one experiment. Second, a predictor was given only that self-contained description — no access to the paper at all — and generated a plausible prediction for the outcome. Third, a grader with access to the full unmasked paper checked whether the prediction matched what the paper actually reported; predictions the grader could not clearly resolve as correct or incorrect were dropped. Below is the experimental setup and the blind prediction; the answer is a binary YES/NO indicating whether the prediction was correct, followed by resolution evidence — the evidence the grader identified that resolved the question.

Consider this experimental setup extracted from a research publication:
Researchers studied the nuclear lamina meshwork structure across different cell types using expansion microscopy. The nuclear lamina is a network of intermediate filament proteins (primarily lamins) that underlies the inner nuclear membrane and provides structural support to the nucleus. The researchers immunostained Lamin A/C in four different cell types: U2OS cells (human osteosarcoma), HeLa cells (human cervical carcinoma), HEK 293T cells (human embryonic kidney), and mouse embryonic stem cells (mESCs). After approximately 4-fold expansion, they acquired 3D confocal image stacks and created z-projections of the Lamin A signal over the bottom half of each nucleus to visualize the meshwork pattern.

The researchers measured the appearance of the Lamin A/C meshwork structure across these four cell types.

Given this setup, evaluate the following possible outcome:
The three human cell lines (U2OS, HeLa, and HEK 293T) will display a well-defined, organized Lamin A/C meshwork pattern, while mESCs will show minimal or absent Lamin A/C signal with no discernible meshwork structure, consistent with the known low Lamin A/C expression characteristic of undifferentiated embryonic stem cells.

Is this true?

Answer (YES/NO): NO